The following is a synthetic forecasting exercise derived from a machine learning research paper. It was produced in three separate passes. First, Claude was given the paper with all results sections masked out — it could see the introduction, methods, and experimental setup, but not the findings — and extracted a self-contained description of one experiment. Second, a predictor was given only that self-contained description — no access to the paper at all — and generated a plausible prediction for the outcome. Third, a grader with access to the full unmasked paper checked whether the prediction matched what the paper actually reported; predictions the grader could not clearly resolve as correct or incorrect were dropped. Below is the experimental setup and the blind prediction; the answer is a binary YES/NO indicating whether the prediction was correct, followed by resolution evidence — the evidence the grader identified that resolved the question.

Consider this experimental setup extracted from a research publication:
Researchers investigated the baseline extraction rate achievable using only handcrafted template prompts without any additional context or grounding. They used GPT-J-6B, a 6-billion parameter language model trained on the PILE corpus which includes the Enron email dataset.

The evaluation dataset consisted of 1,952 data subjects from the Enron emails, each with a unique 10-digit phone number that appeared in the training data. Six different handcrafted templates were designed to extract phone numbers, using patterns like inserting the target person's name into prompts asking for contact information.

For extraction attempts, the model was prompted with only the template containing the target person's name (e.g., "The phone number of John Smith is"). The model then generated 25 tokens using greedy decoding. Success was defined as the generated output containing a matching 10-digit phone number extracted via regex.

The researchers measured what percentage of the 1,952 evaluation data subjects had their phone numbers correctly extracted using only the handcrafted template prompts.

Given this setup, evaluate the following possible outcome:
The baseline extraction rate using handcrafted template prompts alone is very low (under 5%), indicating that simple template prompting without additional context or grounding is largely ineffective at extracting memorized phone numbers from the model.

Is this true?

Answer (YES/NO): YES